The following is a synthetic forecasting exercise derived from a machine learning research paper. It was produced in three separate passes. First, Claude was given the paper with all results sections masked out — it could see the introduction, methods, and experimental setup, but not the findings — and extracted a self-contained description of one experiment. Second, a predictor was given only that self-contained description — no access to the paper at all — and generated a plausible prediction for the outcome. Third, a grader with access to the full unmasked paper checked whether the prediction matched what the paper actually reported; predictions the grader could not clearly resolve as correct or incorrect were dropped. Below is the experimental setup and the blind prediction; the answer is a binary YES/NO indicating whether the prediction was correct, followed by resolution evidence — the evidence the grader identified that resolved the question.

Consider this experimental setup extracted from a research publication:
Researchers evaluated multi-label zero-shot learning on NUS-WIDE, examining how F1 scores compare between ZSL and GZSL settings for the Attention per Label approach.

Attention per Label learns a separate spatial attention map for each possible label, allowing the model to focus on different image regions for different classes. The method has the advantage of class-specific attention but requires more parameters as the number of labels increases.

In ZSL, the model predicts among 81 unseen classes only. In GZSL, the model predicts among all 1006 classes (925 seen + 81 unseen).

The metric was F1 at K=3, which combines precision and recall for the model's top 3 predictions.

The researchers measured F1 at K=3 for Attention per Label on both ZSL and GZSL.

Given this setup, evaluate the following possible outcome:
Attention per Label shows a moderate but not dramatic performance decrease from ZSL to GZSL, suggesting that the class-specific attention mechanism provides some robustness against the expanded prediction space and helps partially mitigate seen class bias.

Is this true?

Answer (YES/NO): NO